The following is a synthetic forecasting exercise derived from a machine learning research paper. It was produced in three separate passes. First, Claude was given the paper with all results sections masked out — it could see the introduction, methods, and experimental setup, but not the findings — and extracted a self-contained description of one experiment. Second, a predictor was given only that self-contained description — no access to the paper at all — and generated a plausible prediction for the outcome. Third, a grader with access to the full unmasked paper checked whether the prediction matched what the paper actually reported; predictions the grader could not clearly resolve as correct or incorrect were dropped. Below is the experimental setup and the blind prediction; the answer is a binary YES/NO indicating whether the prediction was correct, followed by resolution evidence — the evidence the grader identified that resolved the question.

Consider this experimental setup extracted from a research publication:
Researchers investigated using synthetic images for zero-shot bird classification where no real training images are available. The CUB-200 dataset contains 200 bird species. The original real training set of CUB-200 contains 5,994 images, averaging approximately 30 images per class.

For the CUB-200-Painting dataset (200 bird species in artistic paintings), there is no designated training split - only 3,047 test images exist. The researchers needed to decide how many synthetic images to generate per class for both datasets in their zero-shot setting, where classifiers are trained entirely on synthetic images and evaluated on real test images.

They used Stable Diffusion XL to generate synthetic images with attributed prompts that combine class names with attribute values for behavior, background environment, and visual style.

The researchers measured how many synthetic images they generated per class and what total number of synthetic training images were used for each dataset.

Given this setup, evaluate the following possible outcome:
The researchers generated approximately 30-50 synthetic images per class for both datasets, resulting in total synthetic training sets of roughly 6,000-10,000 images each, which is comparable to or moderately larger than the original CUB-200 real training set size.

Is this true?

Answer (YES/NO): YES